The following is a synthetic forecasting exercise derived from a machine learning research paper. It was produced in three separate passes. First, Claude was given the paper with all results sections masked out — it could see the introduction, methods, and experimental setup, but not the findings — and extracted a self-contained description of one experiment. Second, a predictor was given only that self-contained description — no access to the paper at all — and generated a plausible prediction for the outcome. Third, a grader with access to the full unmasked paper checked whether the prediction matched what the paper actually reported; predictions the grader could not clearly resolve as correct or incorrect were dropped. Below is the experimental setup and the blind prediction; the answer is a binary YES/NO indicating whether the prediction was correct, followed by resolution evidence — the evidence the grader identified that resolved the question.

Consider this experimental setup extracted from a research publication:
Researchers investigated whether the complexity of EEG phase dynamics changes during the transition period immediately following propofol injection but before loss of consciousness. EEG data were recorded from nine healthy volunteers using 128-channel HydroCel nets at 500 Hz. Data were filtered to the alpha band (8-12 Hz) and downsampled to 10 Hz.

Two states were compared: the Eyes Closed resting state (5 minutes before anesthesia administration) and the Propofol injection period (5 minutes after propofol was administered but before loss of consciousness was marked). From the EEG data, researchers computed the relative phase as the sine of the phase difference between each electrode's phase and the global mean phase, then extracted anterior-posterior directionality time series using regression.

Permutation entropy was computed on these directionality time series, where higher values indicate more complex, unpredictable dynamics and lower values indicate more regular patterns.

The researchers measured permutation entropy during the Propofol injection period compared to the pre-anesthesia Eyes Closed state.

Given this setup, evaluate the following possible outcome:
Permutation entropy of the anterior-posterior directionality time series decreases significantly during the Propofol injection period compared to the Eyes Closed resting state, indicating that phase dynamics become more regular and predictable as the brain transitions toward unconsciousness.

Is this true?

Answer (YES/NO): NO